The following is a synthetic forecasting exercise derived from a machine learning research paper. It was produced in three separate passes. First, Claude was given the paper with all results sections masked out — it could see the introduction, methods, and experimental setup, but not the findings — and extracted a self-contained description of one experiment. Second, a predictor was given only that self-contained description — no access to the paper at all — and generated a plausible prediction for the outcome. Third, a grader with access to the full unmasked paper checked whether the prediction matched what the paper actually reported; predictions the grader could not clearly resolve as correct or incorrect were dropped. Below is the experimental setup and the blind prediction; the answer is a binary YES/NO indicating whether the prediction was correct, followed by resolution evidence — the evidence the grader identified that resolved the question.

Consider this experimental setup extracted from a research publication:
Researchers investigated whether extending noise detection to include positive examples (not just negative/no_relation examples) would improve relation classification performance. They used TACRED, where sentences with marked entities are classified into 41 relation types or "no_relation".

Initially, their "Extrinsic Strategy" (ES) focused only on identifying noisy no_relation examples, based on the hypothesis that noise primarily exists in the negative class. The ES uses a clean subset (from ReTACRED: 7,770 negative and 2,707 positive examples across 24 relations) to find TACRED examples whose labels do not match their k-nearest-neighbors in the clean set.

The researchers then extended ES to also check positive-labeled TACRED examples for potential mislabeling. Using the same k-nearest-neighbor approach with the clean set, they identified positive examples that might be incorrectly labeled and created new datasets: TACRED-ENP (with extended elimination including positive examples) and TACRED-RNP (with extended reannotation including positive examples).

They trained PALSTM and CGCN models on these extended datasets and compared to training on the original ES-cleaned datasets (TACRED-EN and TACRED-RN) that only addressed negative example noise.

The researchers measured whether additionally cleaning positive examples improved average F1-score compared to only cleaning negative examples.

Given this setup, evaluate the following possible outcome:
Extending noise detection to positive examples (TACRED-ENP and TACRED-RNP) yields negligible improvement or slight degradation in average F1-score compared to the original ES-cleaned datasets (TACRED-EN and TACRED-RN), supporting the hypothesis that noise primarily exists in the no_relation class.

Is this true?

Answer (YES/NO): NO